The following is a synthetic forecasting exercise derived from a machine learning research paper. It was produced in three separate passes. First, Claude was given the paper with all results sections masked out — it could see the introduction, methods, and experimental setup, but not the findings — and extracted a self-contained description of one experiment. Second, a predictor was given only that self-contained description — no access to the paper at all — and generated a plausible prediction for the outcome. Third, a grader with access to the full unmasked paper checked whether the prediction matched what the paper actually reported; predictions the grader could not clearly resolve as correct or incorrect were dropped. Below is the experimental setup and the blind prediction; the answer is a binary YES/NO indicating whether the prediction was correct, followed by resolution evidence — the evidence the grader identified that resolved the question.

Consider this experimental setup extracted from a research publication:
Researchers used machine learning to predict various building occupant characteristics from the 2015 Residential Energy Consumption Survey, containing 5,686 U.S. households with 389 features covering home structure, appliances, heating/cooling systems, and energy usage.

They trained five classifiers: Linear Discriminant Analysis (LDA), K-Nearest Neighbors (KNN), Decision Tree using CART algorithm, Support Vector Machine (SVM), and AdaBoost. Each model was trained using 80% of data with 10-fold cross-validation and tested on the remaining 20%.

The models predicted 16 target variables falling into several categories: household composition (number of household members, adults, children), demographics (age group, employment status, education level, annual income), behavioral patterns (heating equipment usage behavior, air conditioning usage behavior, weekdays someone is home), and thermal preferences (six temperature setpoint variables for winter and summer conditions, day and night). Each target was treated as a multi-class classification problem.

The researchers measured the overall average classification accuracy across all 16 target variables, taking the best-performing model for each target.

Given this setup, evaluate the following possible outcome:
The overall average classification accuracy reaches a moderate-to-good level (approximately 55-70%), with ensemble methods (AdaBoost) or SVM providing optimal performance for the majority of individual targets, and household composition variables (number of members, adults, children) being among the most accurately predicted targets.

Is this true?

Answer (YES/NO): NO